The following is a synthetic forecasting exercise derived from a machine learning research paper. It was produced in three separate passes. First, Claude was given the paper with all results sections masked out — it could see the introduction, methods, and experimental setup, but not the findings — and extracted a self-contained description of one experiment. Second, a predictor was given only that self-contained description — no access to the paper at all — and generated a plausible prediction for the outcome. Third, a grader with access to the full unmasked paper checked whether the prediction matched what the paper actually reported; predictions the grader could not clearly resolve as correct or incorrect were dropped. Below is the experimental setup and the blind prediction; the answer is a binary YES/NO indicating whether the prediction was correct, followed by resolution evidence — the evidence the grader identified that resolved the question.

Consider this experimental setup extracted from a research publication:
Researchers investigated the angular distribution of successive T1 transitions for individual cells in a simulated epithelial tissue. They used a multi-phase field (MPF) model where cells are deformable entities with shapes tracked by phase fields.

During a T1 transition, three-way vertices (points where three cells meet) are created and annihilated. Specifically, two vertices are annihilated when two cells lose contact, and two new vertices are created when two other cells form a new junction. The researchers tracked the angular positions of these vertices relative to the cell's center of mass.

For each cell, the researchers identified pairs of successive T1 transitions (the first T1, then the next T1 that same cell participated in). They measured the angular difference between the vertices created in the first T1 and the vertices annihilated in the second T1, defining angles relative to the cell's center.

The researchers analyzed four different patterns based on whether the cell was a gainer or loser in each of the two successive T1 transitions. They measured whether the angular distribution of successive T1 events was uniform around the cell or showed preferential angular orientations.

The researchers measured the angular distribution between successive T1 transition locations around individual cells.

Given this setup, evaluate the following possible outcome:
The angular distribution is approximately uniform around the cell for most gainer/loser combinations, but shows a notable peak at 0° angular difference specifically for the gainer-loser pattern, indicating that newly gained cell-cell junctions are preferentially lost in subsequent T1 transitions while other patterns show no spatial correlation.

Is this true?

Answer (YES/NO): NO